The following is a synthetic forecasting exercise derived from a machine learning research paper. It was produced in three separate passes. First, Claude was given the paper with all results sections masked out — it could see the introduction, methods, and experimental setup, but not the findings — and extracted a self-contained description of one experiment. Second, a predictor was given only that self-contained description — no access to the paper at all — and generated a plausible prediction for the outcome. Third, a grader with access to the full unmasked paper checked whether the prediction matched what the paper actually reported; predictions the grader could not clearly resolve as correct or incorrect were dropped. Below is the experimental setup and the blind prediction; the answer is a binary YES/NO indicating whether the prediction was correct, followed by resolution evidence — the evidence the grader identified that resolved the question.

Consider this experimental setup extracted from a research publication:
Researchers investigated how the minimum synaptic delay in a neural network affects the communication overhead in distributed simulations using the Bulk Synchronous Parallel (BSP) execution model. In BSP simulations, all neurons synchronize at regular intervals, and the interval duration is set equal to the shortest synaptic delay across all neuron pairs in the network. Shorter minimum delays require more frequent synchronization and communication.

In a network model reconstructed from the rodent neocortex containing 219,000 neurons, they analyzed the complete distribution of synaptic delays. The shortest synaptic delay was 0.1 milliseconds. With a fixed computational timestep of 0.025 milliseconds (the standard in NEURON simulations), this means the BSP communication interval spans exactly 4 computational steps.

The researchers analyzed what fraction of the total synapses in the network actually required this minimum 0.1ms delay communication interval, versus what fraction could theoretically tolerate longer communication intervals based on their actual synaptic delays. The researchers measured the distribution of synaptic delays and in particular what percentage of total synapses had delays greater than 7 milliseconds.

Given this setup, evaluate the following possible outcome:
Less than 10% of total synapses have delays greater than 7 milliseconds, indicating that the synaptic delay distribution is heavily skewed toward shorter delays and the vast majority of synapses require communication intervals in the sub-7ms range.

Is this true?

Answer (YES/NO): YES